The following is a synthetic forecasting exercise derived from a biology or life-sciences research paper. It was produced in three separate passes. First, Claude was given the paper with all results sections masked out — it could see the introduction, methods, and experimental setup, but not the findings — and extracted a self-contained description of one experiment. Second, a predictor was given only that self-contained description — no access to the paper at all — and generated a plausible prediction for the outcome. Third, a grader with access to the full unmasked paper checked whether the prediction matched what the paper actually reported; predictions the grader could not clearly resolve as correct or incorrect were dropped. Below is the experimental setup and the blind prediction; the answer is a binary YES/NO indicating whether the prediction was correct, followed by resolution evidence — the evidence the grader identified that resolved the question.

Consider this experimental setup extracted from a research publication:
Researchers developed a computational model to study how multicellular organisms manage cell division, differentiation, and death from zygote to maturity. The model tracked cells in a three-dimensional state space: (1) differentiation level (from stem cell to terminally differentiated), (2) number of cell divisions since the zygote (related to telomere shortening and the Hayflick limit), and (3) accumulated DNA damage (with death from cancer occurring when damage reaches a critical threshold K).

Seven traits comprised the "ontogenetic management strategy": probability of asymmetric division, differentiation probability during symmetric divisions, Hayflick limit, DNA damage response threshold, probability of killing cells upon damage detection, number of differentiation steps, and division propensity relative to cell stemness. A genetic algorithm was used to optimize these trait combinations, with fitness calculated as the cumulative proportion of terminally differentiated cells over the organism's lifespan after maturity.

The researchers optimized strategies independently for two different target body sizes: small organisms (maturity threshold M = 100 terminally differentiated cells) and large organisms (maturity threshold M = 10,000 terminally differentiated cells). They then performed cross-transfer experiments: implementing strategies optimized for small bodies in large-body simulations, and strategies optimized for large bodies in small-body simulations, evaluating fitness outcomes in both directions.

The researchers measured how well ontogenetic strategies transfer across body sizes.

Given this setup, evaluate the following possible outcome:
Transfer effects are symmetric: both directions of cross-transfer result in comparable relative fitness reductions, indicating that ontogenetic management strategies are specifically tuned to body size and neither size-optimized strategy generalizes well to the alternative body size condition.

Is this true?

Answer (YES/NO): NO